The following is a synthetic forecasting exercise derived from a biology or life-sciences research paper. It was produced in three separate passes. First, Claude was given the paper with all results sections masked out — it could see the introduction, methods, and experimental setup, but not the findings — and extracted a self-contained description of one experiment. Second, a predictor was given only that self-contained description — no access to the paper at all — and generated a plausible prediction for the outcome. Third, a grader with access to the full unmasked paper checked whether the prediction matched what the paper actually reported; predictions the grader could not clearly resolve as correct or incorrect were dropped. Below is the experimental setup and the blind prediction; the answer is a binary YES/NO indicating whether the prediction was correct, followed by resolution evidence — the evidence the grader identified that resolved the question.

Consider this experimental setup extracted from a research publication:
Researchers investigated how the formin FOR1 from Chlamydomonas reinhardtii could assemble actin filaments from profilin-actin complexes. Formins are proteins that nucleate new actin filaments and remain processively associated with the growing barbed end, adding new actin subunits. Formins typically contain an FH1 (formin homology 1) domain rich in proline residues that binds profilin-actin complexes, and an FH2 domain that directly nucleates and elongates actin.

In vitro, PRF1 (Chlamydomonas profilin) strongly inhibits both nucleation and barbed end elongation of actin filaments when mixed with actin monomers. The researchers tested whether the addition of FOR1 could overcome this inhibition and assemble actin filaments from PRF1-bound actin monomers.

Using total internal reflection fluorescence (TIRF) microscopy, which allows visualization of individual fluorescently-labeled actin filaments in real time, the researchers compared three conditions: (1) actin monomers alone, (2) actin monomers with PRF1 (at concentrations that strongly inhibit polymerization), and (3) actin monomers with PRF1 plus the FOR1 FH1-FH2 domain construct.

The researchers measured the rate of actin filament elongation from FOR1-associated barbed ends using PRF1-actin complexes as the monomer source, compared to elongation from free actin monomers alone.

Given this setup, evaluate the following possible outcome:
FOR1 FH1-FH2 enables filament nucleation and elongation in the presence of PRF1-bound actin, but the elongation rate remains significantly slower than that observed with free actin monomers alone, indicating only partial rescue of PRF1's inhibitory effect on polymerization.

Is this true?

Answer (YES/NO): NO